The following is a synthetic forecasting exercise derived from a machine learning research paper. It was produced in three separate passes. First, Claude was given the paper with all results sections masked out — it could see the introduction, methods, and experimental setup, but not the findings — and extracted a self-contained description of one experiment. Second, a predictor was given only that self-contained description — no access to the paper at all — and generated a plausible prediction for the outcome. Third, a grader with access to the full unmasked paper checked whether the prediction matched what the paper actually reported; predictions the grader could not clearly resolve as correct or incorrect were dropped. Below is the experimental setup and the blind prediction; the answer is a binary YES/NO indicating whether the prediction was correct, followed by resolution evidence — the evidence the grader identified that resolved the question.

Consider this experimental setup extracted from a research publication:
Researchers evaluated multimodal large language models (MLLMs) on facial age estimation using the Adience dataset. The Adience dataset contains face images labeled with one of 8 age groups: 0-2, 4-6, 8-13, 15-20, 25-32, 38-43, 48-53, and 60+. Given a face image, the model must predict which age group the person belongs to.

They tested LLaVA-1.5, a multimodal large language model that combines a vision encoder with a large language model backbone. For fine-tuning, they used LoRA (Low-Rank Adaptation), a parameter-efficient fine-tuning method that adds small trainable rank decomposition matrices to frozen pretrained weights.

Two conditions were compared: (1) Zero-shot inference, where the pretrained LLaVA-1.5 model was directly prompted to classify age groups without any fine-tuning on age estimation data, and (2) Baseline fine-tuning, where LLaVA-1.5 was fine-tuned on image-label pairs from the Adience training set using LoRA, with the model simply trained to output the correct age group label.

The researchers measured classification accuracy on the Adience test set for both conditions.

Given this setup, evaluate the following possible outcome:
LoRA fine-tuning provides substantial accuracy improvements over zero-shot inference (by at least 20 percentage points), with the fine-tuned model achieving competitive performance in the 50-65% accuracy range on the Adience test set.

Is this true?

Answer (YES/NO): NO